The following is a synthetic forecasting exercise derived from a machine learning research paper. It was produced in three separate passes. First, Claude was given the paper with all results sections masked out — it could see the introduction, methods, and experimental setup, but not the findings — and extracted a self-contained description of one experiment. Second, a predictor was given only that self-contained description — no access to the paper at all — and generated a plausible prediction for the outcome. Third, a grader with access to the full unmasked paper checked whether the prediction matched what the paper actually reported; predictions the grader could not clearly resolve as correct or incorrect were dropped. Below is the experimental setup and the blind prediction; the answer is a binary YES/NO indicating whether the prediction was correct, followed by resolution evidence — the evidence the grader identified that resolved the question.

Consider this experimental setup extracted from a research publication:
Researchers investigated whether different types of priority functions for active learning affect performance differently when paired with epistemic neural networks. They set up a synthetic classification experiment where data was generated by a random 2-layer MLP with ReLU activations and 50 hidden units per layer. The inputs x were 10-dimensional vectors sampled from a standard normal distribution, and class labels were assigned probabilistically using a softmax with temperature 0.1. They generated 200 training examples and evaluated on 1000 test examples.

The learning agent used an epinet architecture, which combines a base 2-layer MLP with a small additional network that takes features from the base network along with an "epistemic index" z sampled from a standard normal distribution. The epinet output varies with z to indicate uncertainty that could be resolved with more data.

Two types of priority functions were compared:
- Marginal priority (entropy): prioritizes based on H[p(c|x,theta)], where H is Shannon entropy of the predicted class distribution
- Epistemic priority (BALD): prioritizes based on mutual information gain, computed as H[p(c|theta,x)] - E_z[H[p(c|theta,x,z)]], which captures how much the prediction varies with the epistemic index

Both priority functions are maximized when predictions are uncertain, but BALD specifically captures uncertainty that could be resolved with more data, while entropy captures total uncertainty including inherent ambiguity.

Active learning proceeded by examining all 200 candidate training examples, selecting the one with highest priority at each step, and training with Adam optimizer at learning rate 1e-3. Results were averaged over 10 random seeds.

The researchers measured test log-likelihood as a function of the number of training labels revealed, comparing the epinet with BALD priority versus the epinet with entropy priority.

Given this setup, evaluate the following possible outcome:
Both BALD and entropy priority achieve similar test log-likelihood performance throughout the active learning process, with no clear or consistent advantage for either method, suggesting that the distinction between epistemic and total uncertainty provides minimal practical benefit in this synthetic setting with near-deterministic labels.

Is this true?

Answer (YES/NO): NO